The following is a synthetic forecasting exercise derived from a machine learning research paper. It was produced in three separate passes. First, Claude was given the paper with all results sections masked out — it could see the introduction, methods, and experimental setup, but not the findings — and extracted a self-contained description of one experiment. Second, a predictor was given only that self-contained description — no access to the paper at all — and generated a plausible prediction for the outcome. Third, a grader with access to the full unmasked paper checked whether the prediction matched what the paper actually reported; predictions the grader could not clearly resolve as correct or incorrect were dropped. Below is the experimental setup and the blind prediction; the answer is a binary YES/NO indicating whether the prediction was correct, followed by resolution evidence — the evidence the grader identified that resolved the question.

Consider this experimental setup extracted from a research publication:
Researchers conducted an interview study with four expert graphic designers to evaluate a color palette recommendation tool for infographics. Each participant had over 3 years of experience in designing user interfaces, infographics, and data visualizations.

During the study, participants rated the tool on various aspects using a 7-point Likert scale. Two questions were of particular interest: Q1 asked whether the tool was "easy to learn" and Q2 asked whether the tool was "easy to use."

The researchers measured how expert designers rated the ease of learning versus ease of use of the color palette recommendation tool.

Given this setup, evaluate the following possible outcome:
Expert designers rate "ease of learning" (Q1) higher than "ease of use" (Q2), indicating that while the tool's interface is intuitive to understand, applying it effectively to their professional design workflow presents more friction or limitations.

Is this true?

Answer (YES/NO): YES